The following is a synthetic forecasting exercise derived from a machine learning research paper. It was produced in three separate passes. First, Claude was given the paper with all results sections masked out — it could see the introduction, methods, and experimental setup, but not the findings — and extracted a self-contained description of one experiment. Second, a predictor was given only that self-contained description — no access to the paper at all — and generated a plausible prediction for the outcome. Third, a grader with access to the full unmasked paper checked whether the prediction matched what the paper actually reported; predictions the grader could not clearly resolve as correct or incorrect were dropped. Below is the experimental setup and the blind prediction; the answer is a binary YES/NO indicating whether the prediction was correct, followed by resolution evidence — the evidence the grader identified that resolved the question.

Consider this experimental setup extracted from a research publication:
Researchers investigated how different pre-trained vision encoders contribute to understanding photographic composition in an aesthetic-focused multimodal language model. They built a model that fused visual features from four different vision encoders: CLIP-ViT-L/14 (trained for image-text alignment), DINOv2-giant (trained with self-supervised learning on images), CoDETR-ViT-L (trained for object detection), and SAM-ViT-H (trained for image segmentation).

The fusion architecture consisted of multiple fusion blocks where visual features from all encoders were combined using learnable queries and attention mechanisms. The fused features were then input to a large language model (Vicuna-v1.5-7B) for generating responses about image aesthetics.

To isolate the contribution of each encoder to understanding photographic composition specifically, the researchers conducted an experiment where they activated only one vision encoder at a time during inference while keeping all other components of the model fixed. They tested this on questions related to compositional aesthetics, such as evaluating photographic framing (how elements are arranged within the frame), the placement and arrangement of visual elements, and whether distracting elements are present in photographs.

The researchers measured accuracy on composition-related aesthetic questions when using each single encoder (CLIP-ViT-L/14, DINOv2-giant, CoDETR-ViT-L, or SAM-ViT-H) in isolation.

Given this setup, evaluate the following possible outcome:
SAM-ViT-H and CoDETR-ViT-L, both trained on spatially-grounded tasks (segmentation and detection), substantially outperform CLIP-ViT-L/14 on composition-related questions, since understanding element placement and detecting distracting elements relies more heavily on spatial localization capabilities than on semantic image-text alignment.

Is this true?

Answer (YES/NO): NO